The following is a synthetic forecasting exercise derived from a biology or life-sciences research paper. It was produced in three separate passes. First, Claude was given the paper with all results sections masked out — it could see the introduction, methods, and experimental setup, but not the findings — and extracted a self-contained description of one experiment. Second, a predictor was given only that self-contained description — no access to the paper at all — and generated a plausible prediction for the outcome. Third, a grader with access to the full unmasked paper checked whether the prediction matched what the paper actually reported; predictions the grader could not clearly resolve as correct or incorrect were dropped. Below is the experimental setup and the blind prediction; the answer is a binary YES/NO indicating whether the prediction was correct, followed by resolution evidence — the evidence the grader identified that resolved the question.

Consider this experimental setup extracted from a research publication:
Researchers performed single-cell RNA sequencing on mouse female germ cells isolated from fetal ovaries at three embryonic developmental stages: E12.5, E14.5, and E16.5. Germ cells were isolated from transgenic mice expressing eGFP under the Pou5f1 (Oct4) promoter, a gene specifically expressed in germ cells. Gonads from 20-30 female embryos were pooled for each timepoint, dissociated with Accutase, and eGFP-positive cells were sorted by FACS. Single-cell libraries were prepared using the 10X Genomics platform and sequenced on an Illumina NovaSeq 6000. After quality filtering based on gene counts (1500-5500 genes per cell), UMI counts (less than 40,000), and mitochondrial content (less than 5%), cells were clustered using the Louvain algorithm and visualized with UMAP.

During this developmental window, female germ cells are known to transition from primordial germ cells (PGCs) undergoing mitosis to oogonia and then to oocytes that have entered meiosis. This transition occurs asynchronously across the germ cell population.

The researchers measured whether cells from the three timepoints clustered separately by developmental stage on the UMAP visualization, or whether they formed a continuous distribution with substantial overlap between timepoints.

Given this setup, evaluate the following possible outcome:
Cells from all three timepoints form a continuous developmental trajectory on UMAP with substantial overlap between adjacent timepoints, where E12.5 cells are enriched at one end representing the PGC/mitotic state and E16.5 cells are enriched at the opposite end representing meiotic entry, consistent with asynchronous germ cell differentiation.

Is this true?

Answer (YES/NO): YES